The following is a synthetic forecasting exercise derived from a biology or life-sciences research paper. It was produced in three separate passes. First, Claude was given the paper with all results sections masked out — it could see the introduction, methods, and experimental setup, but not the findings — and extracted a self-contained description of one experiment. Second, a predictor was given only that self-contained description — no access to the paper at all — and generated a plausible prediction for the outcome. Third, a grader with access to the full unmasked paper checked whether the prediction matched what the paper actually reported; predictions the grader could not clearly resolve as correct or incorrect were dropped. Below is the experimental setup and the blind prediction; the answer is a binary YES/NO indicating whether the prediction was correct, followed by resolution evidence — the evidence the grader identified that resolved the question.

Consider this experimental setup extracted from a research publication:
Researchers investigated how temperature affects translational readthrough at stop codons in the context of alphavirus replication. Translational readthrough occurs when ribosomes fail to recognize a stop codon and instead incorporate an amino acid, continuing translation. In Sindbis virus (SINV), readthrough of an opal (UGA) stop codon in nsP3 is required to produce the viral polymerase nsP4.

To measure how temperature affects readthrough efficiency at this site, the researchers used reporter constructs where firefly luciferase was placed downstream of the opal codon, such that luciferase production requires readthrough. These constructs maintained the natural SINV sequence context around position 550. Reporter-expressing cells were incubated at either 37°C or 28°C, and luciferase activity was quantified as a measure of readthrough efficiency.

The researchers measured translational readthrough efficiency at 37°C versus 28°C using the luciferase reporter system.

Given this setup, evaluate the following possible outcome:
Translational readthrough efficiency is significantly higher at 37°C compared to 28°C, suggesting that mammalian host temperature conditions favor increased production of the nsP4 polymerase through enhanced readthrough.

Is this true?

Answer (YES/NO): NO